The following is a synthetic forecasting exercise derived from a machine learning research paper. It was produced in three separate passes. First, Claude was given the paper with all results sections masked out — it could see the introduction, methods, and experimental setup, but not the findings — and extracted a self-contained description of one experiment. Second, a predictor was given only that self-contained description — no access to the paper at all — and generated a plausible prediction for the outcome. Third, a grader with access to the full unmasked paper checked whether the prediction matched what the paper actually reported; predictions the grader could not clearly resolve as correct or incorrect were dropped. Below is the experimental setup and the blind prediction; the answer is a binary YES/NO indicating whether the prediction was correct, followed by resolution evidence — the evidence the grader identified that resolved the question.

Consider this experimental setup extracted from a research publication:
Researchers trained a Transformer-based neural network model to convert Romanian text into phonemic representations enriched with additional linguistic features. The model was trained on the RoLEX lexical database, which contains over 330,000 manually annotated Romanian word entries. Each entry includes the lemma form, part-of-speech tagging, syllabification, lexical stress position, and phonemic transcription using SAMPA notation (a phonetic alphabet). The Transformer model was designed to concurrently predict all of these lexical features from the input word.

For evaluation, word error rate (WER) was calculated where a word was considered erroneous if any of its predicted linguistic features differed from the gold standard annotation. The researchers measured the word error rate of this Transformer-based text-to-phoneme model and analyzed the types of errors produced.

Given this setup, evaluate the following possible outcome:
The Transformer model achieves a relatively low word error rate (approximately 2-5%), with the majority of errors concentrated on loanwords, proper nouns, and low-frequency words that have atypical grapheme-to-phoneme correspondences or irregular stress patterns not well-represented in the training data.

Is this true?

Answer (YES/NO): NO